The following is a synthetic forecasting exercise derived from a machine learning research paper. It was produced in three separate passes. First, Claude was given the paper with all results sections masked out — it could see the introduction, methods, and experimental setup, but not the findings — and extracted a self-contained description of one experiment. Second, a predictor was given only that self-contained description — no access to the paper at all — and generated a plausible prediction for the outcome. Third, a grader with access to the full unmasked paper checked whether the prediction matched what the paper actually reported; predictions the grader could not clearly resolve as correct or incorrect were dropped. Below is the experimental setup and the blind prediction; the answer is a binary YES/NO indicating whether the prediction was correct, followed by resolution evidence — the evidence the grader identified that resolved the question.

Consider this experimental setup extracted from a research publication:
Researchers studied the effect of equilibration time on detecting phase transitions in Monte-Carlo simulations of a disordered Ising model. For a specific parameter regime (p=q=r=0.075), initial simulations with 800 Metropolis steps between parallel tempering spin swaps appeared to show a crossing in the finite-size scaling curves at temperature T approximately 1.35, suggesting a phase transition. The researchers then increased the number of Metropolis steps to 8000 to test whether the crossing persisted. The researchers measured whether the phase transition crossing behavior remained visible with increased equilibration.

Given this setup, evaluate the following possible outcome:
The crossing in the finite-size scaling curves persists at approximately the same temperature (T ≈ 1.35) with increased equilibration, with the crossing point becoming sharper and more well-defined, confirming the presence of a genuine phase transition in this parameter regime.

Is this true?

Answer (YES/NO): NO